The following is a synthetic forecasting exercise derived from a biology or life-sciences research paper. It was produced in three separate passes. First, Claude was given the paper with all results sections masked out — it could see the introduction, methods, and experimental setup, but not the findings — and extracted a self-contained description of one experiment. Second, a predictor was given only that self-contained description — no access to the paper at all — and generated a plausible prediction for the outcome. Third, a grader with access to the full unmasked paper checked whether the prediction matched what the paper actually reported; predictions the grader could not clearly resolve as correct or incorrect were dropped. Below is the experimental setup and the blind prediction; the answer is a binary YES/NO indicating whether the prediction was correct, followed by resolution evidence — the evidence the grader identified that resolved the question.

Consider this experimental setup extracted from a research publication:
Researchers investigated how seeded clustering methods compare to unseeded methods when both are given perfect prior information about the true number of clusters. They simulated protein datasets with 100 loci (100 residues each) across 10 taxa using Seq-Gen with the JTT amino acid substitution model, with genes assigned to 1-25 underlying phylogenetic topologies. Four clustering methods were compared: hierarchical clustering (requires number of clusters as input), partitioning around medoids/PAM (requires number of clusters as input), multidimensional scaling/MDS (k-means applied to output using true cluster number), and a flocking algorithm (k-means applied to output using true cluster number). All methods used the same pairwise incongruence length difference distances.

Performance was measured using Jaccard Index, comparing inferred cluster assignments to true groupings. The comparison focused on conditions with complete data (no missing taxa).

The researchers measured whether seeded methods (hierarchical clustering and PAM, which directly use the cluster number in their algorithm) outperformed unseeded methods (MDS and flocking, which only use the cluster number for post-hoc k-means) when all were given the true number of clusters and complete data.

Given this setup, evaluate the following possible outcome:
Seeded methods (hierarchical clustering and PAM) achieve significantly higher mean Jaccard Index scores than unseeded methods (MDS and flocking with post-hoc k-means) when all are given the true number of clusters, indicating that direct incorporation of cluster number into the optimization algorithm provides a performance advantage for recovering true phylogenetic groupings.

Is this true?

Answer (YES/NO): YES